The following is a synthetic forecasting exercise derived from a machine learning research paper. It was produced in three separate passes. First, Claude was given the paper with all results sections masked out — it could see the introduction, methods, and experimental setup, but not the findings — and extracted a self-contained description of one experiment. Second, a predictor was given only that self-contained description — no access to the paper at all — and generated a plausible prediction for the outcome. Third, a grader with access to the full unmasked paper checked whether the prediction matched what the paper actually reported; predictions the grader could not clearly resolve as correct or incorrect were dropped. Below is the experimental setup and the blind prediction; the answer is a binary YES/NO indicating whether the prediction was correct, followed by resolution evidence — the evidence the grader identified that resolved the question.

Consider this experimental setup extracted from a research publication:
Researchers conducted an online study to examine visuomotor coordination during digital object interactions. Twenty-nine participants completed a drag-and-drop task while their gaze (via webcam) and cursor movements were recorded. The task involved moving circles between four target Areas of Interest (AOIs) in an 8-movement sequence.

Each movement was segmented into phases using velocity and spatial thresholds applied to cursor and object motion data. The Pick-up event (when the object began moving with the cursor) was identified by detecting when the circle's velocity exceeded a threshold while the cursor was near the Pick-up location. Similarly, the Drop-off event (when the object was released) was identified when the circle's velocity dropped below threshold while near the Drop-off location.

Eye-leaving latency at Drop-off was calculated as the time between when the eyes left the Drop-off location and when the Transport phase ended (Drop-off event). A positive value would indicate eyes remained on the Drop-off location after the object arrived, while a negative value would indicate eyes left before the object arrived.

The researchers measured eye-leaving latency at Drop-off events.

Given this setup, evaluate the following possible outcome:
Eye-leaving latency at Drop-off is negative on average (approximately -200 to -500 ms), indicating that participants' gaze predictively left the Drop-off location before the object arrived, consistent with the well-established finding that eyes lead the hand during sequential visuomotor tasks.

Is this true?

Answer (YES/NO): NO